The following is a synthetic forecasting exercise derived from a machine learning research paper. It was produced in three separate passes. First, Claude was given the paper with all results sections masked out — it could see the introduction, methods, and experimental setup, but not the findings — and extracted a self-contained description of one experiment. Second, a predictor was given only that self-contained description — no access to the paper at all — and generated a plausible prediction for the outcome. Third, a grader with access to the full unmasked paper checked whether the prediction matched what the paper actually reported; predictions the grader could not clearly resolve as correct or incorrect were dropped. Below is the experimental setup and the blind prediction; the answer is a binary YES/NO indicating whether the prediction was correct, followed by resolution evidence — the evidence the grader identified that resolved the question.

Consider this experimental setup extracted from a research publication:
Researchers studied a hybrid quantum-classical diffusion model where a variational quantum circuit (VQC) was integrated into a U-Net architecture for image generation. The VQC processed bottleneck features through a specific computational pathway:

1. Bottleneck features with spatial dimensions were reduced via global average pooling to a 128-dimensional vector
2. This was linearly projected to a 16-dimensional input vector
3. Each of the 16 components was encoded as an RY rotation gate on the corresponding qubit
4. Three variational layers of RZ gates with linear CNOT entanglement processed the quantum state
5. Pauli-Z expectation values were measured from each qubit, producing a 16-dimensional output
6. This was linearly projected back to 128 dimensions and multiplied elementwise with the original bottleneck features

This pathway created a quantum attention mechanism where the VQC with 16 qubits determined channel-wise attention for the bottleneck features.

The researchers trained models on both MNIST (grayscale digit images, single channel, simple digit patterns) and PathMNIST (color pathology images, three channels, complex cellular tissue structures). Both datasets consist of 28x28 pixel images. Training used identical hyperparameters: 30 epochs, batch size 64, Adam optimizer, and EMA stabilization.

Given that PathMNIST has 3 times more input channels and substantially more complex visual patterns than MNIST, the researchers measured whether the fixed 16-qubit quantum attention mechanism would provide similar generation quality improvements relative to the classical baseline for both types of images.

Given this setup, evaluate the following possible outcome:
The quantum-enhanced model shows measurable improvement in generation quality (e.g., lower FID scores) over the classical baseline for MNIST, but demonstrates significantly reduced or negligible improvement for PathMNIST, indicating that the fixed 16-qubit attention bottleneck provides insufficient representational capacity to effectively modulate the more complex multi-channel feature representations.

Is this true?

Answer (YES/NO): NO